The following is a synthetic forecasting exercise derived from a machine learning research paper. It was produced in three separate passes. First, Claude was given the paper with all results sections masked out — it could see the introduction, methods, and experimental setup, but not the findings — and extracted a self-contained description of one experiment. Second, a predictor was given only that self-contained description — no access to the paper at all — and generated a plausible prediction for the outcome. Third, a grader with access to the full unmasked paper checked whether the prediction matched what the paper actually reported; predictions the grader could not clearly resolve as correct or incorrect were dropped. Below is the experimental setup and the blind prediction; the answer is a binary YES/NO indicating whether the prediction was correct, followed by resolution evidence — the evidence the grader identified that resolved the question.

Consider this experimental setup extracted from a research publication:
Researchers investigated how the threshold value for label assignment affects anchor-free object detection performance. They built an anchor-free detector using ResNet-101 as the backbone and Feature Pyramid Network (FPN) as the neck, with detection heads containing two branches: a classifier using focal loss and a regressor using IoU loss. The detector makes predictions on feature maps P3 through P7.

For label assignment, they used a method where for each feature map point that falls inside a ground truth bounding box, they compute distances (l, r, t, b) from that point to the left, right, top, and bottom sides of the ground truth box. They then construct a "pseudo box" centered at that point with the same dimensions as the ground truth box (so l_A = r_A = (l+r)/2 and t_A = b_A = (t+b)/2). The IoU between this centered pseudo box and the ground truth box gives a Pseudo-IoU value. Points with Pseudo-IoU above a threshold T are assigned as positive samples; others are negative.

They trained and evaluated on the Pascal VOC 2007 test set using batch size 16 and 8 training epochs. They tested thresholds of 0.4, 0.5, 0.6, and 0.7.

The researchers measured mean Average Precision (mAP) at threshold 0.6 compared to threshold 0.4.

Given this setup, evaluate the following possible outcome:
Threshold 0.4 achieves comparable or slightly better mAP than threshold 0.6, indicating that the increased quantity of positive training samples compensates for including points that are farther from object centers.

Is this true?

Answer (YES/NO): NO